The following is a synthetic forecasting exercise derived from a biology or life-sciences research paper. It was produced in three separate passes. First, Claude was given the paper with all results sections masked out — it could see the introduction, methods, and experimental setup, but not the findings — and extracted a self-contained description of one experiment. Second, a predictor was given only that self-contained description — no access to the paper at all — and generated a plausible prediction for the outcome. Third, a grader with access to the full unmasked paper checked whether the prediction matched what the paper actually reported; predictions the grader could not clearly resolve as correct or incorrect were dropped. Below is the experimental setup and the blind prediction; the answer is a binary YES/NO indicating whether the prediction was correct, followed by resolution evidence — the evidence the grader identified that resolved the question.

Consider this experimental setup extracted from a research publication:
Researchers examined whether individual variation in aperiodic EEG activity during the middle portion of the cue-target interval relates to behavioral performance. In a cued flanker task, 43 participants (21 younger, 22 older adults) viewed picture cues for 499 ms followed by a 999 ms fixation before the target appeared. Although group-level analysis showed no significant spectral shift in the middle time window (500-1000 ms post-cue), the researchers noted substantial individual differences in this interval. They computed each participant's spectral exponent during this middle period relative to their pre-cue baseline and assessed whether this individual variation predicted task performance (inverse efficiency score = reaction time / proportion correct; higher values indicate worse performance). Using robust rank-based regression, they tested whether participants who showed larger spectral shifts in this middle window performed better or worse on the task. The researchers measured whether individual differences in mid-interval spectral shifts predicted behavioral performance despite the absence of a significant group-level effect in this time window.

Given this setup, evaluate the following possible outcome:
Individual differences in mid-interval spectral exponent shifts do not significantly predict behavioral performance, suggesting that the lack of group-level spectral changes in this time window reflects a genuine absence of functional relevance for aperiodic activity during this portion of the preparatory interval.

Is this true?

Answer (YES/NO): NO